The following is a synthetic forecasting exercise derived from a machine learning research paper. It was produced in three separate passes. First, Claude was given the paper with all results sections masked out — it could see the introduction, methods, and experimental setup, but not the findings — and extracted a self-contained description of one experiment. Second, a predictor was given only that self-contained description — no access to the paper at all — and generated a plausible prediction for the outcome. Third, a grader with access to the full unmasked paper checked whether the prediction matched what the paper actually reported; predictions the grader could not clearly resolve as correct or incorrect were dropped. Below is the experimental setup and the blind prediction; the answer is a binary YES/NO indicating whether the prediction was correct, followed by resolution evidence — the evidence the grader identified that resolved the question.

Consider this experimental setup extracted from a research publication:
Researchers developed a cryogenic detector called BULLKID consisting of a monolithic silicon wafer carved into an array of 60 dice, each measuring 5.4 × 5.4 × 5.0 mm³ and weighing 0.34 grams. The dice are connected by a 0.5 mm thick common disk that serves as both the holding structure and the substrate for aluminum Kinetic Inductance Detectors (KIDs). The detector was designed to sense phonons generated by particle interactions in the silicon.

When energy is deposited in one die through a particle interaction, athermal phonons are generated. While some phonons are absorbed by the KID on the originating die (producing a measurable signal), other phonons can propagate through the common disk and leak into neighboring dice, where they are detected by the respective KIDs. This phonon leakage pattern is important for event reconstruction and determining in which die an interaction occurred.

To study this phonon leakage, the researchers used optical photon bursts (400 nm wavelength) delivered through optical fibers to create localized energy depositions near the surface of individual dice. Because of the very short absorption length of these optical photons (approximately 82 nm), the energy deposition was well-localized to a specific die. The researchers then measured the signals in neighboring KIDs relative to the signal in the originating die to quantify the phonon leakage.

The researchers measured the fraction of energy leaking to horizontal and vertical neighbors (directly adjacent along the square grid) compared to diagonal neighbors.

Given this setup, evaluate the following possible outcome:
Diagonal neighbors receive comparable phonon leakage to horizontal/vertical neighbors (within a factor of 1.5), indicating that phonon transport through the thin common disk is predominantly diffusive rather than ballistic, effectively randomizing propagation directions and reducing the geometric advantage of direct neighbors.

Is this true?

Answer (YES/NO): NO